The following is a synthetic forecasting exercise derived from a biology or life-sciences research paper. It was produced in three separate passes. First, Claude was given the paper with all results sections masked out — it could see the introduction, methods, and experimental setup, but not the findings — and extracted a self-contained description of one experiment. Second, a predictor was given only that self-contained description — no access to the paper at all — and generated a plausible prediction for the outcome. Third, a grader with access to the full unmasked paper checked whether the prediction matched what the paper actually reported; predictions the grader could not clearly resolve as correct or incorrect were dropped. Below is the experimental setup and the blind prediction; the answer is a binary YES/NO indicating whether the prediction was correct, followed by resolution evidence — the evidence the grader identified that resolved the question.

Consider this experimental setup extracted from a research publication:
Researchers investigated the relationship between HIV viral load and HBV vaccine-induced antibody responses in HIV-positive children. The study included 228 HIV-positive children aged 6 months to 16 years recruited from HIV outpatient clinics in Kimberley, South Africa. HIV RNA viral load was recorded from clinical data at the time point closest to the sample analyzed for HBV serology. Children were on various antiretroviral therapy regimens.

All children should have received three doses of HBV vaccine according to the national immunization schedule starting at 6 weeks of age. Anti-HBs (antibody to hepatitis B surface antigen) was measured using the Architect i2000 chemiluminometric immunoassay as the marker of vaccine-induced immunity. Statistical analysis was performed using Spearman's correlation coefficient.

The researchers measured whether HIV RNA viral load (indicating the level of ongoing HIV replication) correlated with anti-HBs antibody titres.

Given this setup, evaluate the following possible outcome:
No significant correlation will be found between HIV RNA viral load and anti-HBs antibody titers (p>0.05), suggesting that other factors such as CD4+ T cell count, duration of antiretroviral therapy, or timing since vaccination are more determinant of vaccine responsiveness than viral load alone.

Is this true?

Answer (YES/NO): NO